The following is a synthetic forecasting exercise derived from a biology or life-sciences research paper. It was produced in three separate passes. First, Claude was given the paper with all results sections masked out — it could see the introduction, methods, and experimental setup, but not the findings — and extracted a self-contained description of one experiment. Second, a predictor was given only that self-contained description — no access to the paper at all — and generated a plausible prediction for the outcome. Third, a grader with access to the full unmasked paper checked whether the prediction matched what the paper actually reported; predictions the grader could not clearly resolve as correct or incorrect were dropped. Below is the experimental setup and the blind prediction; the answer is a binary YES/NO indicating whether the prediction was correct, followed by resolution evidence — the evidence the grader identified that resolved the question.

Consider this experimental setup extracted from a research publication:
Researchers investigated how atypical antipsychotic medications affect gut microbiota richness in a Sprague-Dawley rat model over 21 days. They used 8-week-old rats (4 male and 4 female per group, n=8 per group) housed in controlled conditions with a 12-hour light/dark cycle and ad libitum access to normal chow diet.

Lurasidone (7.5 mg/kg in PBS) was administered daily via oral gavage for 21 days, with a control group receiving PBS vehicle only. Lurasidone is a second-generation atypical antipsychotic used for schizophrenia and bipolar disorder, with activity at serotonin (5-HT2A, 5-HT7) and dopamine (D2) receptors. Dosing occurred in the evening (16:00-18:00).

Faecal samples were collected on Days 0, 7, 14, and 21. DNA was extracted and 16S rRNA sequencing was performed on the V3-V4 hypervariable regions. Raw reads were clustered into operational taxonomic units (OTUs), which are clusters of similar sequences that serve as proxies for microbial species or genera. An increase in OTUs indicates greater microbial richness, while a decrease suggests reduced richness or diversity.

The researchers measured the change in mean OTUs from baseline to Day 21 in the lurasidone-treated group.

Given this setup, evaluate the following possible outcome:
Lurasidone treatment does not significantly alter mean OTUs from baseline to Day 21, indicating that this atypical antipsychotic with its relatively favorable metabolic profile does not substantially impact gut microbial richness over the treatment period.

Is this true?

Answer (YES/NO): NO